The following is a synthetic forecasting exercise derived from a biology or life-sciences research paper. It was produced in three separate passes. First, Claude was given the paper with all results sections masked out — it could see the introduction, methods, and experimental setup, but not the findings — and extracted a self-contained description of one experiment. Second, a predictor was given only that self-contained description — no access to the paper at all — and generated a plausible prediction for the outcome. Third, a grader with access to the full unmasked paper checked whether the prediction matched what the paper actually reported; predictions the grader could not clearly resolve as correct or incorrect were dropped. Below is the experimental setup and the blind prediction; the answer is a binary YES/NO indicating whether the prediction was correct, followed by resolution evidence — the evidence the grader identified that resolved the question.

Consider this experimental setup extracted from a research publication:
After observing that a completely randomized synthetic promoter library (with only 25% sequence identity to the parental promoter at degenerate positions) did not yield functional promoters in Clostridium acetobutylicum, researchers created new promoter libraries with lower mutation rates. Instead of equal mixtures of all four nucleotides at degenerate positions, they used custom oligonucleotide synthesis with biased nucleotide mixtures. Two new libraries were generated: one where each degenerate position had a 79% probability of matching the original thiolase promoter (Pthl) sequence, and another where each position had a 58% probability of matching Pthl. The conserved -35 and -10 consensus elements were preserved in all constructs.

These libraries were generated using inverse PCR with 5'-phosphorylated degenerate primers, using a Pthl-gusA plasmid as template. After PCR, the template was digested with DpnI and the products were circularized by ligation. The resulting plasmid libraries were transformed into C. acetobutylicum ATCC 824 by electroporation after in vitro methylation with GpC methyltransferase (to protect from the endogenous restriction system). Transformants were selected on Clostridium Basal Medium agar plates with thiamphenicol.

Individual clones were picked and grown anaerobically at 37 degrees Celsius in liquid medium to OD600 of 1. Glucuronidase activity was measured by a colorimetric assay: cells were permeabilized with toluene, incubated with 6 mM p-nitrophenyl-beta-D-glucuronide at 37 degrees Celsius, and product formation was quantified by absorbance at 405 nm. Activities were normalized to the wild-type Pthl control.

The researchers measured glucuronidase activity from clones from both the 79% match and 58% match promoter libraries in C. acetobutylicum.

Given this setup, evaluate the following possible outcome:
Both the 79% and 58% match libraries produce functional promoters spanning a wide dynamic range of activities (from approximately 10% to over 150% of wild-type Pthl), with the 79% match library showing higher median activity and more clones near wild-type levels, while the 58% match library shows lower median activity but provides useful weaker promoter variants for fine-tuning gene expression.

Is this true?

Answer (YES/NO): NO